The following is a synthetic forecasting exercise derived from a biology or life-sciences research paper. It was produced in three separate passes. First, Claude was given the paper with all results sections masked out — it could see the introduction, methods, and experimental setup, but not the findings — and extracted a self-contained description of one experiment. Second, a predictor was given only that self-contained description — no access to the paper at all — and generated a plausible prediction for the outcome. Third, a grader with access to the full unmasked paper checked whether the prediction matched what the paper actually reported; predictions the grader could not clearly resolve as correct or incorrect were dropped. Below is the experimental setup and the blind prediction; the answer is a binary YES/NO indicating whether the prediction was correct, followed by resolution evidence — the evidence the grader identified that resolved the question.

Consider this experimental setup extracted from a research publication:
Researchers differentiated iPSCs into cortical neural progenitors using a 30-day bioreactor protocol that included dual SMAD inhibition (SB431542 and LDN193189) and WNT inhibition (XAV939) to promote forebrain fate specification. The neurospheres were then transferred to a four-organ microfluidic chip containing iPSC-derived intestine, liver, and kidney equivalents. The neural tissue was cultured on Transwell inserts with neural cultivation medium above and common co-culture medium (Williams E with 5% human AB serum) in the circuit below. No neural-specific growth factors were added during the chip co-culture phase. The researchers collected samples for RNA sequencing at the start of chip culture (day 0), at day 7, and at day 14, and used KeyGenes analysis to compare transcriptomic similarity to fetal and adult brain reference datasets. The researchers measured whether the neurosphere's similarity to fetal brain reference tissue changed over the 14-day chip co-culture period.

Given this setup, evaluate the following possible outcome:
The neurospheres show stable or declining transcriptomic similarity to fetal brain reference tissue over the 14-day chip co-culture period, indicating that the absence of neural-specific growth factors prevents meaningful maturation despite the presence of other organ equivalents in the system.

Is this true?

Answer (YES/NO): YES